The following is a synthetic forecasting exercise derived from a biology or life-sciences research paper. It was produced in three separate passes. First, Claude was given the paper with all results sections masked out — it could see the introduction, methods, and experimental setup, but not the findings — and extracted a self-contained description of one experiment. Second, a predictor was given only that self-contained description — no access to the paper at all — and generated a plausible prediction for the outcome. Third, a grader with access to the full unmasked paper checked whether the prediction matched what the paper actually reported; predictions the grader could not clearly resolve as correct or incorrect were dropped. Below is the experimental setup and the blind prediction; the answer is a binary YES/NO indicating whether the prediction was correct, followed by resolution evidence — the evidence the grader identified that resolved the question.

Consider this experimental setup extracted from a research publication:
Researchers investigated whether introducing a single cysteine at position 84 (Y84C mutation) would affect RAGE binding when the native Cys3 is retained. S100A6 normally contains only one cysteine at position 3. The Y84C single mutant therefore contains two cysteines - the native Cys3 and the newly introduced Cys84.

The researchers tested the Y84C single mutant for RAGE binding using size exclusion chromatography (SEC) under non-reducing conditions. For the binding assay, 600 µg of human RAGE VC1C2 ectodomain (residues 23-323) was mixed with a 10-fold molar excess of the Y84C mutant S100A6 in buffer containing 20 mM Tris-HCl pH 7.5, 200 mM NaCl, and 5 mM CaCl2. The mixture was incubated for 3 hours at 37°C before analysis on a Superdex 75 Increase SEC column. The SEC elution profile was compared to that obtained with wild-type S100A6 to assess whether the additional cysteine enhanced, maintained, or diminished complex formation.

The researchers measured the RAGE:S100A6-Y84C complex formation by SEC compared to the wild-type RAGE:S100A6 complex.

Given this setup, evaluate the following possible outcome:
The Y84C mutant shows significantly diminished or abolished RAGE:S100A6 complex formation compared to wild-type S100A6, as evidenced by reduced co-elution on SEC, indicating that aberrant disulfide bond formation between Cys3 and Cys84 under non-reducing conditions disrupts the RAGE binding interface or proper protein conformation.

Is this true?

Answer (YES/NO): NO